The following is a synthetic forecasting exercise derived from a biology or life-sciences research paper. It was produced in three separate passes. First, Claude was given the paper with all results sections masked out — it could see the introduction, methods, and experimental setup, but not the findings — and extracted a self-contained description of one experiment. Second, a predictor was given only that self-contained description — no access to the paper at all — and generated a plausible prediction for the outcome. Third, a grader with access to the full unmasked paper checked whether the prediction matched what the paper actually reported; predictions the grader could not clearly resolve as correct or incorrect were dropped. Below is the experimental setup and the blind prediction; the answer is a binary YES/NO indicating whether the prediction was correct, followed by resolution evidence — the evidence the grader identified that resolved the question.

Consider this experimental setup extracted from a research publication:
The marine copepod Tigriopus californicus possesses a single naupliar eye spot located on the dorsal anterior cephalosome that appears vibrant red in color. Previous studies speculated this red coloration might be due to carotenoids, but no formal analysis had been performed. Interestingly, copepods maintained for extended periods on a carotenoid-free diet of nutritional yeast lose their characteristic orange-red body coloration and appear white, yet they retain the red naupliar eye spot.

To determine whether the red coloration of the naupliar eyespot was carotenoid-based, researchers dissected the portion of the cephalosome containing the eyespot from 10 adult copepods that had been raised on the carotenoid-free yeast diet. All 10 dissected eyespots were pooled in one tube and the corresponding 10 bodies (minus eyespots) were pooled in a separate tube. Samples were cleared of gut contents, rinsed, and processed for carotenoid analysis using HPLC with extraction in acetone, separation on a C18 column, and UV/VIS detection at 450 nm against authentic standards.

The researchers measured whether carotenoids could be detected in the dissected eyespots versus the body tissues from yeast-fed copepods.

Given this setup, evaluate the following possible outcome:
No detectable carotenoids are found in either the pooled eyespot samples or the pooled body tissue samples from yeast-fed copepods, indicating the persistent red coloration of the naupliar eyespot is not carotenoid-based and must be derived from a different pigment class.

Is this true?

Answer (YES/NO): NO